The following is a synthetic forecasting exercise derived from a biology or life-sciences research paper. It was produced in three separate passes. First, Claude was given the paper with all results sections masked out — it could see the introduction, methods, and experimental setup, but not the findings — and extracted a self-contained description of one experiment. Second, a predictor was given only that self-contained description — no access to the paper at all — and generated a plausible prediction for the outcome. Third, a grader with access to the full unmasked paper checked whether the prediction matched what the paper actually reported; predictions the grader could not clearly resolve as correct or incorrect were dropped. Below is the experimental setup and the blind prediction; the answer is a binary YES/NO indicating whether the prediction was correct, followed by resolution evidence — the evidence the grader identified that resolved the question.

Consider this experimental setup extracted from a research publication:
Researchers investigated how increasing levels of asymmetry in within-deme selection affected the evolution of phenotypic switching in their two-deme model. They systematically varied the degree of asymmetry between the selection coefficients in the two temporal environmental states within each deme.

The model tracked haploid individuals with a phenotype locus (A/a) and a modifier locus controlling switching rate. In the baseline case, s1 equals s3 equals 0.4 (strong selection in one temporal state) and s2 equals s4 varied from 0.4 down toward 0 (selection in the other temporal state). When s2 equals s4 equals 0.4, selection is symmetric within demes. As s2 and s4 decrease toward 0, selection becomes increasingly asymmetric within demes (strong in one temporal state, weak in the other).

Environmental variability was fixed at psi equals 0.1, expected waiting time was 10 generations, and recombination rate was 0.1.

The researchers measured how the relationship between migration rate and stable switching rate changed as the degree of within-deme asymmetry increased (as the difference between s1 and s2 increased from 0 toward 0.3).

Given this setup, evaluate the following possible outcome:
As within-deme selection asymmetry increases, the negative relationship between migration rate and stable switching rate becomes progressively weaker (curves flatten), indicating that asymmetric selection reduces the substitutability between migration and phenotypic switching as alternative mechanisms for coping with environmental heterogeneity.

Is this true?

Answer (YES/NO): NO